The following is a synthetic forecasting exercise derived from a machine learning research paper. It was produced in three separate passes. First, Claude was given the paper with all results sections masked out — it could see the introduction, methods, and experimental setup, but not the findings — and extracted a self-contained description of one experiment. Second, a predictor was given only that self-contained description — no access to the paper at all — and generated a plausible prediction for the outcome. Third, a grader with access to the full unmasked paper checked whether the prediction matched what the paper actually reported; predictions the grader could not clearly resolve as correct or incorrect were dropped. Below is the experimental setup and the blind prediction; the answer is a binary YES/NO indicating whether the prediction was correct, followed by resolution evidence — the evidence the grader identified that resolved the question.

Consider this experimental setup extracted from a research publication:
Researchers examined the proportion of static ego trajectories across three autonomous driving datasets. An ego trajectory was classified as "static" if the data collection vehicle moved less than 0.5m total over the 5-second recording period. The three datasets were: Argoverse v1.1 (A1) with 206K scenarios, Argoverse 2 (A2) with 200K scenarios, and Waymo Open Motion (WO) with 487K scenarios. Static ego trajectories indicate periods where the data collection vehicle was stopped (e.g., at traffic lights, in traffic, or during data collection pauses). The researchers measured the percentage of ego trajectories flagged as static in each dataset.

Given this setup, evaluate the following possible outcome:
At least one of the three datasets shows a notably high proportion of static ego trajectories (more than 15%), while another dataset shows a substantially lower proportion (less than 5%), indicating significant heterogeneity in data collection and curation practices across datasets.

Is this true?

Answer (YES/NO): NO